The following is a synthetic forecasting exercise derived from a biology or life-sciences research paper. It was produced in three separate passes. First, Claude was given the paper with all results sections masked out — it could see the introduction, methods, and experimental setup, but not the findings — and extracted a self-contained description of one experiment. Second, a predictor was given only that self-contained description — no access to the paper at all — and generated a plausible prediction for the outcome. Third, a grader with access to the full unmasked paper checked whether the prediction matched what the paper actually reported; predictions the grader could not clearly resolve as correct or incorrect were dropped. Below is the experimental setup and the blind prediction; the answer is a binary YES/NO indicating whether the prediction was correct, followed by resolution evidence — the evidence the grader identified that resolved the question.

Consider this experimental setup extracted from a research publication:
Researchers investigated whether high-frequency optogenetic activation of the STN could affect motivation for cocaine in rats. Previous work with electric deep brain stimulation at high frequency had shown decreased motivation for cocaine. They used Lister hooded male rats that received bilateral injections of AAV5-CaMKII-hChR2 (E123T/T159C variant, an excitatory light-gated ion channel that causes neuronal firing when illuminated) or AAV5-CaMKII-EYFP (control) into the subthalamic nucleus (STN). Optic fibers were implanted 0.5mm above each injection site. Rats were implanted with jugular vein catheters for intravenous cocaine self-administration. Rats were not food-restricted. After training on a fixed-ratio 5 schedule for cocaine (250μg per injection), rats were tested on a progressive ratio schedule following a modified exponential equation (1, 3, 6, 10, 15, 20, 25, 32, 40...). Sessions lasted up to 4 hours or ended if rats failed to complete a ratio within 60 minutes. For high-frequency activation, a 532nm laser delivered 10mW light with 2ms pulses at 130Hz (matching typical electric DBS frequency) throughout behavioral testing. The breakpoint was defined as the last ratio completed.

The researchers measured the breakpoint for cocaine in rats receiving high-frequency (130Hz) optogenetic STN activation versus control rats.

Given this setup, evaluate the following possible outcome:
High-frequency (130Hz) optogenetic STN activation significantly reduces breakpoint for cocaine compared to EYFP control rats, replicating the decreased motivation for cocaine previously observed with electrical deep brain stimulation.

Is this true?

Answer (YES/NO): NO